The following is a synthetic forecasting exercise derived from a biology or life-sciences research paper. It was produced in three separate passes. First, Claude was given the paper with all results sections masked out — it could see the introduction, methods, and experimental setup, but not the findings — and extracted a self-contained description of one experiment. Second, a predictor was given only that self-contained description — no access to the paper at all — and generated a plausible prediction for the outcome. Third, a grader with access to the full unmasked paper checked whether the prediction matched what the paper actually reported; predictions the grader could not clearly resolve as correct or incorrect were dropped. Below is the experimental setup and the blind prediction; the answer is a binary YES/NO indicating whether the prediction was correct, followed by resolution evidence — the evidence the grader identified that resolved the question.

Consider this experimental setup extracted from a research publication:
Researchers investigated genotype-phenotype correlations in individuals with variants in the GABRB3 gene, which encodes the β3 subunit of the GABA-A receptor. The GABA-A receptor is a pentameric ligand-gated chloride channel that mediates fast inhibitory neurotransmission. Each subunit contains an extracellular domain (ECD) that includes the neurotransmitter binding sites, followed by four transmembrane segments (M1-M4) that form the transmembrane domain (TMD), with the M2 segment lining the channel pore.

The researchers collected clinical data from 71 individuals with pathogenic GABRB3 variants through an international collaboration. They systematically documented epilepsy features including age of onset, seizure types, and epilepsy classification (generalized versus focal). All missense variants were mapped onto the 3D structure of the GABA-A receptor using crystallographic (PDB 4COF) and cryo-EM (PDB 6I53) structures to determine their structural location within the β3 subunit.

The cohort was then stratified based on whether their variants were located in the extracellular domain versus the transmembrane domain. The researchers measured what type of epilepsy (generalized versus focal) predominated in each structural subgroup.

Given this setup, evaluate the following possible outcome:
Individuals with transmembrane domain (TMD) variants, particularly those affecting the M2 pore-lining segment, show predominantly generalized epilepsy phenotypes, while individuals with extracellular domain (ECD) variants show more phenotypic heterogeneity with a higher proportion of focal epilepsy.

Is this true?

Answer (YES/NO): NO